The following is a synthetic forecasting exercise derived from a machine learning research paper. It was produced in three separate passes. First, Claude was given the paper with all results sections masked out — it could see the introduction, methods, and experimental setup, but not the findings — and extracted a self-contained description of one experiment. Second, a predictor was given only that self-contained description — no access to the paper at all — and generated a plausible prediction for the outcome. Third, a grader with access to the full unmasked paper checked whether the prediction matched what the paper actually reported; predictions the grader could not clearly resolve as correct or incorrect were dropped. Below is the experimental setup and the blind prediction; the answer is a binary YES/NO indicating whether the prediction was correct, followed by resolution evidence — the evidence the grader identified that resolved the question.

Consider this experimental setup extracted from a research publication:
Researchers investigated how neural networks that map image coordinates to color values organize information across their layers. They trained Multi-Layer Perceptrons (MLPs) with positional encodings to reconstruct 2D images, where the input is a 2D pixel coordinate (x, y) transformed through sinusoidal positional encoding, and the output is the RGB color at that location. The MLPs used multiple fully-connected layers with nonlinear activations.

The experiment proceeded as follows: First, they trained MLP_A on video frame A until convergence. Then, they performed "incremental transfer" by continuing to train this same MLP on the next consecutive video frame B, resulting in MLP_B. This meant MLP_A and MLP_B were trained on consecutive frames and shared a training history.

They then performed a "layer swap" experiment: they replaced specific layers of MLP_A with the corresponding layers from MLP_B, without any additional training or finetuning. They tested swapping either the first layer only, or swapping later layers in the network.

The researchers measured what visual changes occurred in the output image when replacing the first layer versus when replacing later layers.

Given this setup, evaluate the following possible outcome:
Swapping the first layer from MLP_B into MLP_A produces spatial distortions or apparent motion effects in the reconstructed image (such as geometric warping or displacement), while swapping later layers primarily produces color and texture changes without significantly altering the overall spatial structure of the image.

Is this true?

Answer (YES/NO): YES